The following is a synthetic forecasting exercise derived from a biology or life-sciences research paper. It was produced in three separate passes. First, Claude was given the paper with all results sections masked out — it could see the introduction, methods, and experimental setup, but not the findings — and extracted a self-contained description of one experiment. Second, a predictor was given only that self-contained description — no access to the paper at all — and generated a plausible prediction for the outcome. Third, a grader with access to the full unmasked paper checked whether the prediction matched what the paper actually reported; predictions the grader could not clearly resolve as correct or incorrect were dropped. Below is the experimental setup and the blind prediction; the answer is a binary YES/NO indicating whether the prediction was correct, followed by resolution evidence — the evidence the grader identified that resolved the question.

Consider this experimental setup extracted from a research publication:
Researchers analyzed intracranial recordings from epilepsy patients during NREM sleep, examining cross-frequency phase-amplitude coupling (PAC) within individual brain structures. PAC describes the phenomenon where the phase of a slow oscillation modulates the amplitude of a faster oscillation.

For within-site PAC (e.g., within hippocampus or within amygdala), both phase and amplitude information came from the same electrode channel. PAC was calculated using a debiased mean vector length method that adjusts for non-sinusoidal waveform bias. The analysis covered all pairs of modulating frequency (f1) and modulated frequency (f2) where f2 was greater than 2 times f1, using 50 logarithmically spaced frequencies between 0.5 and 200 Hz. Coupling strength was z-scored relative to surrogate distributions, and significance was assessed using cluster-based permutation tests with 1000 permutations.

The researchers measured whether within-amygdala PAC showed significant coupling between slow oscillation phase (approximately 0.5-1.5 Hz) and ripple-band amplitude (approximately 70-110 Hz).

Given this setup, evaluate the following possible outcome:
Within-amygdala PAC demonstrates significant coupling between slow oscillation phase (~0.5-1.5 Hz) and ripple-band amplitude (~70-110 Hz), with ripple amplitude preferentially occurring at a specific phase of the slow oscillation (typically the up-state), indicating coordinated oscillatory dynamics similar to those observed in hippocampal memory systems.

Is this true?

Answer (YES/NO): NO